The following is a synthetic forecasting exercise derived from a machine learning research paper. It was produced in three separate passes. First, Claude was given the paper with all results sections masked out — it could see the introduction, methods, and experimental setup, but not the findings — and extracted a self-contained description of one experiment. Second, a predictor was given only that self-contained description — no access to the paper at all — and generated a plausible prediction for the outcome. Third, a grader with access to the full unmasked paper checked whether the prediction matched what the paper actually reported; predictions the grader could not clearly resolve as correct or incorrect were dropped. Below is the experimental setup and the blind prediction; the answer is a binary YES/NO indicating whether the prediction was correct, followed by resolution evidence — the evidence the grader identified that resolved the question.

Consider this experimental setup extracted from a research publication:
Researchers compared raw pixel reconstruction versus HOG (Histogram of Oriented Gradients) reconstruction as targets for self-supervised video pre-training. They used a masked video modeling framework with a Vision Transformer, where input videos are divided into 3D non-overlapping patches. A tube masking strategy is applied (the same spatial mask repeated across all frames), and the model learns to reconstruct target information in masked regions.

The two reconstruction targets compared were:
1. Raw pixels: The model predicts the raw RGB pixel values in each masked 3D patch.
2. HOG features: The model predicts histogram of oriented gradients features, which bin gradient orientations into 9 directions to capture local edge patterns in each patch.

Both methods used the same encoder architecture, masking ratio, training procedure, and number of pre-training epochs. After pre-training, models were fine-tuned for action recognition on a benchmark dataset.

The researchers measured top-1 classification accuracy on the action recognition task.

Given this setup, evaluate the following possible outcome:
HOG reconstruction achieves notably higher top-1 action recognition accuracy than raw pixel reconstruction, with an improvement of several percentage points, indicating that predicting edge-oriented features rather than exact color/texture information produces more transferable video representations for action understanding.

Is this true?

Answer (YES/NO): NO